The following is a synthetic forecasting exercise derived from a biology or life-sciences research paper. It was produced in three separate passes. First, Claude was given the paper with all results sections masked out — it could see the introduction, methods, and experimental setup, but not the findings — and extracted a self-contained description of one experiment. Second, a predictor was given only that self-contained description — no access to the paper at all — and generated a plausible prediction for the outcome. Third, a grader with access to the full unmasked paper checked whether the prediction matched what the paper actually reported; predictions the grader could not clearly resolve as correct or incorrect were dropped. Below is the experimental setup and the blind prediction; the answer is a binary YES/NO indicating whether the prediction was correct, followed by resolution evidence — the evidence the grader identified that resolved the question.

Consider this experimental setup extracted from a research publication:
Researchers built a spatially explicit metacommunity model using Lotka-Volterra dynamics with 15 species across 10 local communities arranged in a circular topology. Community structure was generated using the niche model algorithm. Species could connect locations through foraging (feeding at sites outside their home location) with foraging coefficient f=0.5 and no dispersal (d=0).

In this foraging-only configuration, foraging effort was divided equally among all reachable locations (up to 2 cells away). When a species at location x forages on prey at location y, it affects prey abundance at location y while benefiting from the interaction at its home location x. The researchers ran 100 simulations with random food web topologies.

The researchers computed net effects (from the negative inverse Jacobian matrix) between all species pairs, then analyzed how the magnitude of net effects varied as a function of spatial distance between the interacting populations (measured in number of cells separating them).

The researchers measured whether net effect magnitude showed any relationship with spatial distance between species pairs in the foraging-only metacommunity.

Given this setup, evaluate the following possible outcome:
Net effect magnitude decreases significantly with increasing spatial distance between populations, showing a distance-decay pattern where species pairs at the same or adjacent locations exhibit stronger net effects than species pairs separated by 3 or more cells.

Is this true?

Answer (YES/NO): YES